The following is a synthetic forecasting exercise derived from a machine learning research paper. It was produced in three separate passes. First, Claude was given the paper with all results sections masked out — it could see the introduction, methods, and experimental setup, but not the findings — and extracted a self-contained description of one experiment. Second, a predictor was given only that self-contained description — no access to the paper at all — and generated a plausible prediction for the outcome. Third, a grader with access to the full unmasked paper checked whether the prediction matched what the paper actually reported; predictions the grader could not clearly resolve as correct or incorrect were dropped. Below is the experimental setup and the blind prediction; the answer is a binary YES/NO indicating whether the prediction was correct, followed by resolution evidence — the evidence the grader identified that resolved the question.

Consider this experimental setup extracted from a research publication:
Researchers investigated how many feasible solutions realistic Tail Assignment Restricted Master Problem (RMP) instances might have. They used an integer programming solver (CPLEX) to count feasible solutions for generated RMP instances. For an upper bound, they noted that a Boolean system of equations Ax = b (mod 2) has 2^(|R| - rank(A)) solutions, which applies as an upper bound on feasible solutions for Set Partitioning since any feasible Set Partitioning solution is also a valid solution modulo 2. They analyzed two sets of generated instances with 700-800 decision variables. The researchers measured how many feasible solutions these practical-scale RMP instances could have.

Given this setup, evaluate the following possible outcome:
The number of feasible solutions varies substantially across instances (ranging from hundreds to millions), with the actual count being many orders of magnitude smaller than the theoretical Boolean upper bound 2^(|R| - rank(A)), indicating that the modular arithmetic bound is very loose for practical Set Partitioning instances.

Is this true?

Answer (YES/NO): NO